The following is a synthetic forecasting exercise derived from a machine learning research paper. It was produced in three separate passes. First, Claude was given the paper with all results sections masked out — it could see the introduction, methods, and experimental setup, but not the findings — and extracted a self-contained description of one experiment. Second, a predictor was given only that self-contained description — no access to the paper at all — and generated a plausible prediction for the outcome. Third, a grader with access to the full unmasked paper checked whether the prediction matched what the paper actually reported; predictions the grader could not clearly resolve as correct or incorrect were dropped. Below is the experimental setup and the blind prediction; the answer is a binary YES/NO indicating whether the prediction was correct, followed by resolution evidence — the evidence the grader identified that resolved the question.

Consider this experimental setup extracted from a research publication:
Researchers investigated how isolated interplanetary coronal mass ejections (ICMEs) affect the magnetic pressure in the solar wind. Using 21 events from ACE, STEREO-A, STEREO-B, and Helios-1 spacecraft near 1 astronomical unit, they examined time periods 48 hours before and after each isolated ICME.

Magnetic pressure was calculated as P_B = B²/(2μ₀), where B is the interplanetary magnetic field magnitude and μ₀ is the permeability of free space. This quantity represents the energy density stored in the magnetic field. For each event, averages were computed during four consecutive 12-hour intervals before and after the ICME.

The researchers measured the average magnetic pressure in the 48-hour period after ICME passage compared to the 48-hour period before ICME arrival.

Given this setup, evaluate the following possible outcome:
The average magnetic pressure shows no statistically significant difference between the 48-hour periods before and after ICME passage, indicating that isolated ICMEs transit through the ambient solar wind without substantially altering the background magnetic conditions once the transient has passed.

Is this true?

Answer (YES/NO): NO